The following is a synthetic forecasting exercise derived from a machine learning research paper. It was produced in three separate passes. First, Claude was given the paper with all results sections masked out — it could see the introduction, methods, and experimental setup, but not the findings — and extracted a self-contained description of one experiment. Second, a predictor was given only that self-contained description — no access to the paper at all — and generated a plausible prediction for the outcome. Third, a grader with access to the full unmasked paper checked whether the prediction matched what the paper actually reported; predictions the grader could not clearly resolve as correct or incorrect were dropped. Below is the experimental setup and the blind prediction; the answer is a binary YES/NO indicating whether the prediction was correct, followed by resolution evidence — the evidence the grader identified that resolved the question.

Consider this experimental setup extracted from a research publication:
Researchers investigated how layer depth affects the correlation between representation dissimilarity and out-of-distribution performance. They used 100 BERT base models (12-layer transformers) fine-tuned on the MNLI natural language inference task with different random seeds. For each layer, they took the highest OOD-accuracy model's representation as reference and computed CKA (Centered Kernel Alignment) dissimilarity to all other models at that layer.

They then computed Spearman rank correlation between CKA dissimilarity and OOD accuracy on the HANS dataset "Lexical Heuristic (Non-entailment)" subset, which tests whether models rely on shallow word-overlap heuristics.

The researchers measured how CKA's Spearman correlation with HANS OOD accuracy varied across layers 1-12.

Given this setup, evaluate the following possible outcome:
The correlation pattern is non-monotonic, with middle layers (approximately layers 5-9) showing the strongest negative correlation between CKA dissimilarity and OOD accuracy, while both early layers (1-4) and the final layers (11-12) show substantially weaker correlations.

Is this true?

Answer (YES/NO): NO